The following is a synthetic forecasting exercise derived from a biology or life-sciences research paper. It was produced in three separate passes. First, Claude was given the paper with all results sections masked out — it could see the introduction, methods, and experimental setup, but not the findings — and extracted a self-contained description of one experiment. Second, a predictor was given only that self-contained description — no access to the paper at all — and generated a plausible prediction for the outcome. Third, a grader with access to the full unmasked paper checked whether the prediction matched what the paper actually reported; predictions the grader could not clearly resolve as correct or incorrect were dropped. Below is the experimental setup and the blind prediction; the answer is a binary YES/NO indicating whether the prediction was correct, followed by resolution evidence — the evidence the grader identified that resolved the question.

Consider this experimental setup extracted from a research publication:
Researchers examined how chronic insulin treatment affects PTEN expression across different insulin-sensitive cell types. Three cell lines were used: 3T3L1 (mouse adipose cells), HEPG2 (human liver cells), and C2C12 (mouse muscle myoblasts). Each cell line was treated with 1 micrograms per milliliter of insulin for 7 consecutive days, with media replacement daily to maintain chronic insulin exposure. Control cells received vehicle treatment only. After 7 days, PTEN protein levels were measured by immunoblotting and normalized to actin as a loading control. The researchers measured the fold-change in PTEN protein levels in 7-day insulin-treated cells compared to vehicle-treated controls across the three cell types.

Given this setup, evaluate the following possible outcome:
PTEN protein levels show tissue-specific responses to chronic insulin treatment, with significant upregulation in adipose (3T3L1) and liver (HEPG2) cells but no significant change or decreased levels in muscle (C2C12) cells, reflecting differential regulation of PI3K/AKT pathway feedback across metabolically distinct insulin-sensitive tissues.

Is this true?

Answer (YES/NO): NO